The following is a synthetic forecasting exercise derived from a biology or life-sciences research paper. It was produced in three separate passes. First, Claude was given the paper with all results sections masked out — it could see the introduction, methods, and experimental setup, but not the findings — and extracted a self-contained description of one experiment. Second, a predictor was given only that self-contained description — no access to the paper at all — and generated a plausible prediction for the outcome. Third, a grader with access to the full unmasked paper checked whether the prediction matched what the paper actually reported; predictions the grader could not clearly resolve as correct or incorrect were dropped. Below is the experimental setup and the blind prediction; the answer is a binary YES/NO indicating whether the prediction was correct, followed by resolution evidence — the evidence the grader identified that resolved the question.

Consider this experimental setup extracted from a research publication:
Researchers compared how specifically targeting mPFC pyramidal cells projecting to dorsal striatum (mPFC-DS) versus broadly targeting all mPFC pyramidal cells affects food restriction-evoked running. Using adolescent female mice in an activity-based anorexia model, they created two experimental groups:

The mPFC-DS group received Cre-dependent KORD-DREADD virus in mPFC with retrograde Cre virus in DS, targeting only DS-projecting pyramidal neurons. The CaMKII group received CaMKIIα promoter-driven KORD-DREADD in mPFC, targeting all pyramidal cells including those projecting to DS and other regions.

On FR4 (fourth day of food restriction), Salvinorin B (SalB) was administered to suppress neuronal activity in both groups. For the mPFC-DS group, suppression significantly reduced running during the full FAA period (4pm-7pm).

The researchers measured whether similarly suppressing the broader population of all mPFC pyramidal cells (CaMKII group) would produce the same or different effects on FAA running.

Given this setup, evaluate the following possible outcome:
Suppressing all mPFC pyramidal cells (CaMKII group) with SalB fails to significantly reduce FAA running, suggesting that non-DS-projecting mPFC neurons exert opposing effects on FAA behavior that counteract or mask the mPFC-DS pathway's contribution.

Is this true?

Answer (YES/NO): YES